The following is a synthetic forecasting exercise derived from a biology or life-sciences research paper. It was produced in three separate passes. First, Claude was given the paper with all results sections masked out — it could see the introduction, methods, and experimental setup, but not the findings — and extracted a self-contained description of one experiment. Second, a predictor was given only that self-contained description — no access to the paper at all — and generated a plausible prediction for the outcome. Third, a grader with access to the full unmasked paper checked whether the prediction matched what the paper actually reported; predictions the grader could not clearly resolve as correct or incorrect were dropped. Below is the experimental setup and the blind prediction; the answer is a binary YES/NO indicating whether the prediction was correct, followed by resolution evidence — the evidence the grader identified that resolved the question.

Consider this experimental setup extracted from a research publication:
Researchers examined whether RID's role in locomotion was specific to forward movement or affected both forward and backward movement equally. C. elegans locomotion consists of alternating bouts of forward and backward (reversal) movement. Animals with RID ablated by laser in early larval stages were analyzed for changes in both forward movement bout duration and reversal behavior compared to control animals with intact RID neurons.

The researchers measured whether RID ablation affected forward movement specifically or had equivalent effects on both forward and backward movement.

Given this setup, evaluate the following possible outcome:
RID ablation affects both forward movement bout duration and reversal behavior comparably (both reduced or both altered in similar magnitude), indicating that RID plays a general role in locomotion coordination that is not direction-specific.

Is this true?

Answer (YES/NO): NO